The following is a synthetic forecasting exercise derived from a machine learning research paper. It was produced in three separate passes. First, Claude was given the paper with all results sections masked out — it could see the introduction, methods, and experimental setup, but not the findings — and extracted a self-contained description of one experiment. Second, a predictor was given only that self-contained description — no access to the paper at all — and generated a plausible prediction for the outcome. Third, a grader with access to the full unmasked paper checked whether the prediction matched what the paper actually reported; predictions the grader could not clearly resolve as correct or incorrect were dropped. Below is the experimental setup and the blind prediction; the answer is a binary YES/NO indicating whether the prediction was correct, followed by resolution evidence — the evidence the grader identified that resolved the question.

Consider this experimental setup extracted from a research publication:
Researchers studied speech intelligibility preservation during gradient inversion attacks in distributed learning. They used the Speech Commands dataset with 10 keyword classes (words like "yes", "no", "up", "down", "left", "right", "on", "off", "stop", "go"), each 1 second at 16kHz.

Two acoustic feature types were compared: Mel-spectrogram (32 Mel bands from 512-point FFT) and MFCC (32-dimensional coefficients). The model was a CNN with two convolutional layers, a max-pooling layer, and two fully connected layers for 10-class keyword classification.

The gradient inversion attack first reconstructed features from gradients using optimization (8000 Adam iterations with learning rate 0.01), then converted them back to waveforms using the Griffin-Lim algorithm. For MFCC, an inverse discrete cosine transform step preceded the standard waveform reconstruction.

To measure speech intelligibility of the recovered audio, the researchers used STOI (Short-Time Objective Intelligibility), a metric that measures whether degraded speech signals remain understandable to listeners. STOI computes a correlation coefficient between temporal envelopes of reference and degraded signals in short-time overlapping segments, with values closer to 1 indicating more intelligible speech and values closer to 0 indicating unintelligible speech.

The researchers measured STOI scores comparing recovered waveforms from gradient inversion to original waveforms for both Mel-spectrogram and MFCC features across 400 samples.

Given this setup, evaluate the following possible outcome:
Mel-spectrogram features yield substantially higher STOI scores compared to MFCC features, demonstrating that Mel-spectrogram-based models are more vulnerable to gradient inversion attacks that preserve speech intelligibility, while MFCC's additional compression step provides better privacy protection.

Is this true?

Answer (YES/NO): YES